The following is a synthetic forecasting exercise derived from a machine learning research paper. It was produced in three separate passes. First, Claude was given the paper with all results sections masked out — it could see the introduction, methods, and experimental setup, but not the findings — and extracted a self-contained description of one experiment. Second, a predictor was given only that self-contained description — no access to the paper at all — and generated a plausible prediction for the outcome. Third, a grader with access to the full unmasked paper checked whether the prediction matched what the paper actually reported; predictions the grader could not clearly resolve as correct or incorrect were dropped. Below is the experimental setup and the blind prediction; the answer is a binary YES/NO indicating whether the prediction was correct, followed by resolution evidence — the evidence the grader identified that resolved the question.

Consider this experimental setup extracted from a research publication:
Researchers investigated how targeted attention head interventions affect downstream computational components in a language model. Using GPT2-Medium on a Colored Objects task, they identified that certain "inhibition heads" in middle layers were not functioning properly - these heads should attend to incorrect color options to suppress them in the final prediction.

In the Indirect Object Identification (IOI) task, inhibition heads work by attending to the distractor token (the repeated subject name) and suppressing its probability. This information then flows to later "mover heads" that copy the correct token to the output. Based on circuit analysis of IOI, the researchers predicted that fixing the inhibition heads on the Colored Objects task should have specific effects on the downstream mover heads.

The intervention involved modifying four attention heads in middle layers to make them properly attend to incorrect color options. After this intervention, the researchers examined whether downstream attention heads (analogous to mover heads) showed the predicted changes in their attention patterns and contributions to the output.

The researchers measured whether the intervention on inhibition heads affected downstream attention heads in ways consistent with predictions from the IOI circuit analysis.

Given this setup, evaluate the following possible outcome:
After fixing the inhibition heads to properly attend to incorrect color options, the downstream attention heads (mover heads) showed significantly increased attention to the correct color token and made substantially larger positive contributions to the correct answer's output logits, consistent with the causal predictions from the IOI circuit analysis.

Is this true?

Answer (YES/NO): NO